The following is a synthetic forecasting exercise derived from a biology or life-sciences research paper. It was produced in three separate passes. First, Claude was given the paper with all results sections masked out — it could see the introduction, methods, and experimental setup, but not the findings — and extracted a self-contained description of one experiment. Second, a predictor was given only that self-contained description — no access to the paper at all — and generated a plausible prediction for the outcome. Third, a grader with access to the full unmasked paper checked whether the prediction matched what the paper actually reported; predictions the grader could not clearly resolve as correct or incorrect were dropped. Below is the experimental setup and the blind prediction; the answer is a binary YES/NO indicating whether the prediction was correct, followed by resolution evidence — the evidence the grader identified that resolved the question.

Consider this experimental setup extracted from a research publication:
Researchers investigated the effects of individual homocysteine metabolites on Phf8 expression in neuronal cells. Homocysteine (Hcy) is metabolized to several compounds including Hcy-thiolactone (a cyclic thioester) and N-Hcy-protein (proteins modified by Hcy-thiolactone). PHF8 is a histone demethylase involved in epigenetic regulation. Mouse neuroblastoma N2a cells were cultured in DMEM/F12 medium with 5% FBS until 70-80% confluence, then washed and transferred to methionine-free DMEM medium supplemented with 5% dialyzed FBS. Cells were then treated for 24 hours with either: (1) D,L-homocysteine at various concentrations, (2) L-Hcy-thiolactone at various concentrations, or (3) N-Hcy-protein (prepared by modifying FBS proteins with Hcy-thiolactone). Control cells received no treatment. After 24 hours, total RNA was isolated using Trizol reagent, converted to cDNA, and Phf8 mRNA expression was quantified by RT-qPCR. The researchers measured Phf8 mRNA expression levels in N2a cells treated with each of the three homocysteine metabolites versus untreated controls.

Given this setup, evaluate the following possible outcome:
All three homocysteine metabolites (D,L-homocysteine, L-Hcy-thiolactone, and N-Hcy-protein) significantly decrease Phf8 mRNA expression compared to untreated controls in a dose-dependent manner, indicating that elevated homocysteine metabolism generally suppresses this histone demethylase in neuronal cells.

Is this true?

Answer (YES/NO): NO